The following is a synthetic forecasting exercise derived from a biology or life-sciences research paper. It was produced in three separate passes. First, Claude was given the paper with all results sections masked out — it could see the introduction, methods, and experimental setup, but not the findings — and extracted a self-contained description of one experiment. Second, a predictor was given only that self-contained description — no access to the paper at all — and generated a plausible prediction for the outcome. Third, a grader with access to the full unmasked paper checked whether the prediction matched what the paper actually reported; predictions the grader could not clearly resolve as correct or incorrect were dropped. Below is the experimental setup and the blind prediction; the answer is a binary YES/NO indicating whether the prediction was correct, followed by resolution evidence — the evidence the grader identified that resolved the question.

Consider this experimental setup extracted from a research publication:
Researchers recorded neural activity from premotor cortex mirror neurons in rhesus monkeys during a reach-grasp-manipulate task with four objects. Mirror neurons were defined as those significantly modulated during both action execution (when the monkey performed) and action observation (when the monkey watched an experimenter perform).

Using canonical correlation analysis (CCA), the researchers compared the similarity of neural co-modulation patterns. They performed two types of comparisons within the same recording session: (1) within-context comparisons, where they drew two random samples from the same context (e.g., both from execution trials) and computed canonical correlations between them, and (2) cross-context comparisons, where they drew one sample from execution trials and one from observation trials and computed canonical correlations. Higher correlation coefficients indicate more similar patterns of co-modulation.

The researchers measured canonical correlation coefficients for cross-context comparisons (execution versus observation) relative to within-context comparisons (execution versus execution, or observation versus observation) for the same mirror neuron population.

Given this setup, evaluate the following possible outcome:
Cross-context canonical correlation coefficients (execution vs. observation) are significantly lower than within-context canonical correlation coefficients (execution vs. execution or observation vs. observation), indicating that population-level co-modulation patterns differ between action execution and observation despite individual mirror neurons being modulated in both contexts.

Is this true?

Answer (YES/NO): NO